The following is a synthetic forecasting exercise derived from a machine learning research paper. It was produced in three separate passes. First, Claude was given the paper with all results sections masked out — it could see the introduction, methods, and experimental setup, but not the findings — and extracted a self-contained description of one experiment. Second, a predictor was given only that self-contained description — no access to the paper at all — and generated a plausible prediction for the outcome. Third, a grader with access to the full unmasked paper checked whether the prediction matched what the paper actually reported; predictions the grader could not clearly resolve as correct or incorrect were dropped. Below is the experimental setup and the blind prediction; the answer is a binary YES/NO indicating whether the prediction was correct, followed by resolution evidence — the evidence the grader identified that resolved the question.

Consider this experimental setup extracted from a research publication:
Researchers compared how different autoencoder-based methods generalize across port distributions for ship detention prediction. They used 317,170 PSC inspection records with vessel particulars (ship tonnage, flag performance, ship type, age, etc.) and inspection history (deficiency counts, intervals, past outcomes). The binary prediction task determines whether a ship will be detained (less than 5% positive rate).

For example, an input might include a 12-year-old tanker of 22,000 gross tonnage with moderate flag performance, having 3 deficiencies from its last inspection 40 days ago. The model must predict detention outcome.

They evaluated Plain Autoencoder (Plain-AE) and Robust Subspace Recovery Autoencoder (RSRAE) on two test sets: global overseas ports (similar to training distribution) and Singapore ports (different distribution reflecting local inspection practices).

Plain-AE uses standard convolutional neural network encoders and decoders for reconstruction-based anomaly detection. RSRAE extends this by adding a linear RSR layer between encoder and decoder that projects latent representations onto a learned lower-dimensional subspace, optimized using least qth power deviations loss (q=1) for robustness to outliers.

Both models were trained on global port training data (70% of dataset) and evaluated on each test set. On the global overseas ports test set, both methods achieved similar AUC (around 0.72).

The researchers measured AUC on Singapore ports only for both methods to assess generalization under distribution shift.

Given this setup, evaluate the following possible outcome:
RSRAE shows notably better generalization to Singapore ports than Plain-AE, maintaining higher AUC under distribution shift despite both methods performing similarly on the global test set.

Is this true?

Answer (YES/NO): YES